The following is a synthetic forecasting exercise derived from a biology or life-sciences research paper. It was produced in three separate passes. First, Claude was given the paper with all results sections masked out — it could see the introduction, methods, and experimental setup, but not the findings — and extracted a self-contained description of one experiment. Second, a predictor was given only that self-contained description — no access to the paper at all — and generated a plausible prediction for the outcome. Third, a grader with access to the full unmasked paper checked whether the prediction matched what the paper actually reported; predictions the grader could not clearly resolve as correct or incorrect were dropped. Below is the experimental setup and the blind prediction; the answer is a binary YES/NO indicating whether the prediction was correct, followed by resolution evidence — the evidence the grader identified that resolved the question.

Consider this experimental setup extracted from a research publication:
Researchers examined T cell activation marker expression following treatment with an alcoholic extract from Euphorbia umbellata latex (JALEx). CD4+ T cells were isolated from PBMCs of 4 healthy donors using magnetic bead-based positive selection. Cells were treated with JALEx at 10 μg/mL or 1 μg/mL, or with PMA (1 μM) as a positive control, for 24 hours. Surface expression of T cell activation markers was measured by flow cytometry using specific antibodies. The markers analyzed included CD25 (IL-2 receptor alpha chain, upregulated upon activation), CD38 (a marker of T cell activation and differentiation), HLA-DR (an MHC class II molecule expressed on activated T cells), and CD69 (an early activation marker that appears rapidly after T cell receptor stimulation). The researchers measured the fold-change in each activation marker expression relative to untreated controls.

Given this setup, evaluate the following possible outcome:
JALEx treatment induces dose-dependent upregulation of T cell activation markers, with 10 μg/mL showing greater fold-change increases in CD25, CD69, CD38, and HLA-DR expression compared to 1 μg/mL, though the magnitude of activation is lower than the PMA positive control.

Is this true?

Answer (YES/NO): NO